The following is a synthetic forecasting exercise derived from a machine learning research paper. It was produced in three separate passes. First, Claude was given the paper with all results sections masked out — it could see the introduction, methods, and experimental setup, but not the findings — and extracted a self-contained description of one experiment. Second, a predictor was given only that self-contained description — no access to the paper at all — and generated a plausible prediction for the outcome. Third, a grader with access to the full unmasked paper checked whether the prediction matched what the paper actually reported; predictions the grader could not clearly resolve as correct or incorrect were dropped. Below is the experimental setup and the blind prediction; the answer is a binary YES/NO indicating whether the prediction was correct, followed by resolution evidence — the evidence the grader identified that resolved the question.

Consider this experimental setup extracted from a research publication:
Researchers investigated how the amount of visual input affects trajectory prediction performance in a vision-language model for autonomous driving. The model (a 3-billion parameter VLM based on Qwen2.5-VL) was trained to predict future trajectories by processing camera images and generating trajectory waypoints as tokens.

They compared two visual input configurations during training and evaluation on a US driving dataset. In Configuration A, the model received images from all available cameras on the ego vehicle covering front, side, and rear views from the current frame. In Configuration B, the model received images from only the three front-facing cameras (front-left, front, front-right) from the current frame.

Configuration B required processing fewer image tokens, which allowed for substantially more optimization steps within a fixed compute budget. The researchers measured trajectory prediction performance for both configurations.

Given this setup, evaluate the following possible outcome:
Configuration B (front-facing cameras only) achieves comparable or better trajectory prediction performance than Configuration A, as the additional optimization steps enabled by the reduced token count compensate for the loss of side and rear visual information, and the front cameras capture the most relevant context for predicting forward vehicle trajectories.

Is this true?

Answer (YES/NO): YES